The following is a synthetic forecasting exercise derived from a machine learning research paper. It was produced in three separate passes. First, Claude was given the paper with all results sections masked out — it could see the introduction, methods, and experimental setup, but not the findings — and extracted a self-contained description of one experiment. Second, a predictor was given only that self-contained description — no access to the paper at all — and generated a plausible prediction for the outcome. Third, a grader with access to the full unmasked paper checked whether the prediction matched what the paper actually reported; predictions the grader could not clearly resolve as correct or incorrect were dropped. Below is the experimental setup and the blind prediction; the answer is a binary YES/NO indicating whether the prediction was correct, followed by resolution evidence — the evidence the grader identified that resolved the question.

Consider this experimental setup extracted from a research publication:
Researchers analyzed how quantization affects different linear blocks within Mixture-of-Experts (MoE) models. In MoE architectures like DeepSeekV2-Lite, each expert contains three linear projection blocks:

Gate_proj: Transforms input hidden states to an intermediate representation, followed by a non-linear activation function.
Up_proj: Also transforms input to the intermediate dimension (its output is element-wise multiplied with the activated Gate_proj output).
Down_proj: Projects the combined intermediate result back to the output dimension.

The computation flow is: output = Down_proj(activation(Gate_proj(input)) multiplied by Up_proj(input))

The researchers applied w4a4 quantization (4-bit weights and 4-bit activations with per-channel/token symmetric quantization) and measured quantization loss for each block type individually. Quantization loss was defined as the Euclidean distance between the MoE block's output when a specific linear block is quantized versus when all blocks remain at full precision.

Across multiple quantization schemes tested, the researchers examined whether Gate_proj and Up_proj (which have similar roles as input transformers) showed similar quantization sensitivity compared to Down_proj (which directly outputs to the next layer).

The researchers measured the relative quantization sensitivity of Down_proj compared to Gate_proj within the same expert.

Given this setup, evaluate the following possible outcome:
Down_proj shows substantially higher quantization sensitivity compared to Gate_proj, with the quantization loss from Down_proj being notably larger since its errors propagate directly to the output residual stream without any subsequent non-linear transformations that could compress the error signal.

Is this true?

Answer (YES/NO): YES